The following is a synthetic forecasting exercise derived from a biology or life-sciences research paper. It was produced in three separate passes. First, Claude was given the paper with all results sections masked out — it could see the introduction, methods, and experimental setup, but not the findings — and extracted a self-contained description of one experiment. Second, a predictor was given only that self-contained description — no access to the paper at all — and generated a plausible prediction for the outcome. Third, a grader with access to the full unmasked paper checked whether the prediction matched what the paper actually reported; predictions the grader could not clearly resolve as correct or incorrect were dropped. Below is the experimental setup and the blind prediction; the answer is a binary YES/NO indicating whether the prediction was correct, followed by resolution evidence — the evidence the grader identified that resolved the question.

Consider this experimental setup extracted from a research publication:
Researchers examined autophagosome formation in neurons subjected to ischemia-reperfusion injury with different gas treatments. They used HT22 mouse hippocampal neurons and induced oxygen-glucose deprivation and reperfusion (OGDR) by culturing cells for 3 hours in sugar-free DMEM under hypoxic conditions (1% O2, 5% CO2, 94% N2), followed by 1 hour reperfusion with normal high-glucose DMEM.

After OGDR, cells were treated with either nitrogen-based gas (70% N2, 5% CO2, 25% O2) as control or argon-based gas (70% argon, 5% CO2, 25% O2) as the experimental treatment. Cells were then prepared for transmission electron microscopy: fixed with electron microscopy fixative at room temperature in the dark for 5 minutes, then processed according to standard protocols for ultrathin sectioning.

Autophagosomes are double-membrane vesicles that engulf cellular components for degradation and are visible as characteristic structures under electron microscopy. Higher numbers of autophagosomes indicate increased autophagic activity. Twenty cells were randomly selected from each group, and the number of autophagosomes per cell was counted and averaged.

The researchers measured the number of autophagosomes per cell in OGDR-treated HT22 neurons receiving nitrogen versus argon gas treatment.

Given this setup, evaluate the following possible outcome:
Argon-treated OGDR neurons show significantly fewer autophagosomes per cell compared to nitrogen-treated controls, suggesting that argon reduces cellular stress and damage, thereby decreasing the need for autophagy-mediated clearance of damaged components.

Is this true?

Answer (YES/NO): YES